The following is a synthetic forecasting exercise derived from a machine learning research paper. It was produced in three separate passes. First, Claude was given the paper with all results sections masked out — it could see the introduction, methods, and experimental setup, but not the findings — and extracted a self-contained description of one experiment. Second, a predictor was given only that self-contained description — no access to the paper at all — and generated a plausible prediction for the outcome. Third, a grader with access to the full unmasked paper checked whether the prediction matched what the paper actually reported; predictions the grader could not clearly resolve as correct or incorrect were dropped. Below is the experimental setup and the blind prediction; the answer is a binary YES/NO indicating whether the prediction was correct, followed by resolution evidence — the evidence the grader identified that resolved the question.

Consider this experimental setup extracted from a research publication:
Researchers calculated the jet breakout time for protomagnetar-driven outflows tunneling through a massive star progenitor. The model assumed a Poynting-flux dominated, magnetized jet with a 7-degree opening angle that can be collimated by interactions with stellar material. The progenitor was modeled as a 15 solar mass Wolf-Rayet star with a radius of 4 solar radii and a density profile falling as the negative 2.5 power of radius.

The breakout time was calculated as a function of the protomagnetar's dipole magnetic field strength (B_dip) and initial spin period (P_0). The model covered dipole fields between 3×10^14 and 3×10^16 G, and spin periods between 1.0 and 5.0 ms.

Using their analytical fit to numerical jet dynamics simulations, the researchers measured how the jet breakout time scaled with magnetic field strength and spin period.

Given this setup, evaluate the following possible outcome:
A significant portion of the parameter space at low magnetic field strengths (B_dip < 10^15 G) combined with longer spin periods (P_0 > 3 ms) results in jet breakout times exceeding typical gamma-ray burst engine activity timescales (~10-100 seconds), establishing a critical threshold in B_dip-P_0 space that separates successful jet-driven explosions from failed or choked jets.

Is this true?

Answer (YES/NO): NO